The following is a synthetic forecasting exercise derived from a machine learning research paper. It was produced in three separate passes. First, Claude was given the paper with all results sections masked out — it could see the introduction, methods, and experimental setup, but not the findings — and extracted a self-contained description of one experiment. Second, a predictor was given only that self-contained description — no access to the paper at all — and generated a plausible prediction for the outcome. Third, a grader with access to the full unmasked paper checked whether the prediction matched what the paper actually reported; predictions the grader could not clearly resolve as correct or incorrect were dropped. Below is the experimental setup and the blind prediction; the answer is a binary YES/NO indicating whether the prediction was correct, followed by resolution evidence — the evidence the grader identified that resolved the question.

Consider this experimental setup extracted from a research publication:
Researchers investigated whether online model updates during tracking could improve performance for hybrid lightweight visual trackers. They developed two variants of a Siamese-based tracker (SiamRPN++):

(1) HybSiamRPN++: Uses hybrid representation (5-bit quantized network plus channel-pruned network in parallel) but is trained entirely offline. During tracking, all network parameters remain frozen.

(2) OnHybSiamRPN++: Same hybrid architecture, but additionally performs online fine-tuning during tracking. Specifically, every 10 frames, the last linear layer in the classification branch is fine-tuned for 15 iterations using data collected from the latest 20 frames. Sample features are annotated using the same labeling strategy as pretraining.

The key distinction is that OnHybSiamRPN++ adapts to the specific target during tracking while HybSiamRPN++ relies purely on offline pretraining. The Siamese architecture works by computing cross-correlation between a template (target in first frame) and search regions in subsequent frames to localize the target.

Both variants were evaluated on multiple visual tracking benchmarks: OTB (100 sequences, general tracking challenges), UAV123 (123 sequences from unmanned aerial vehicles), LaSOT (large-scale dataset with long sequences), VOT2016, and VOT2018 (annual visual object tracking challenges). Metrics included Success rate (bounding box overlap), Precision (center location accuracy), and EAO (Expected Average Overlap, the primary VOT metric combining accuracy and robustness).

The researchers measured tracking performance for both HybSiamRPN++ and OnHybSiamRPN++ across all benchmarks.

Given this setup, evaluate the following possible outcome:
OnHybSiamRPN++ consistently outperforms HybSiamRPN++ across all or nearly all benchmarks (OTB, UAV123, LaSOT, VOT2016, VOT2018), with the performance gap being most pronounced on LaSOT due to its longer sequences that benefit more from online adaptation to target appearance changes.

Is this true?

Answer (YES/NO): NO